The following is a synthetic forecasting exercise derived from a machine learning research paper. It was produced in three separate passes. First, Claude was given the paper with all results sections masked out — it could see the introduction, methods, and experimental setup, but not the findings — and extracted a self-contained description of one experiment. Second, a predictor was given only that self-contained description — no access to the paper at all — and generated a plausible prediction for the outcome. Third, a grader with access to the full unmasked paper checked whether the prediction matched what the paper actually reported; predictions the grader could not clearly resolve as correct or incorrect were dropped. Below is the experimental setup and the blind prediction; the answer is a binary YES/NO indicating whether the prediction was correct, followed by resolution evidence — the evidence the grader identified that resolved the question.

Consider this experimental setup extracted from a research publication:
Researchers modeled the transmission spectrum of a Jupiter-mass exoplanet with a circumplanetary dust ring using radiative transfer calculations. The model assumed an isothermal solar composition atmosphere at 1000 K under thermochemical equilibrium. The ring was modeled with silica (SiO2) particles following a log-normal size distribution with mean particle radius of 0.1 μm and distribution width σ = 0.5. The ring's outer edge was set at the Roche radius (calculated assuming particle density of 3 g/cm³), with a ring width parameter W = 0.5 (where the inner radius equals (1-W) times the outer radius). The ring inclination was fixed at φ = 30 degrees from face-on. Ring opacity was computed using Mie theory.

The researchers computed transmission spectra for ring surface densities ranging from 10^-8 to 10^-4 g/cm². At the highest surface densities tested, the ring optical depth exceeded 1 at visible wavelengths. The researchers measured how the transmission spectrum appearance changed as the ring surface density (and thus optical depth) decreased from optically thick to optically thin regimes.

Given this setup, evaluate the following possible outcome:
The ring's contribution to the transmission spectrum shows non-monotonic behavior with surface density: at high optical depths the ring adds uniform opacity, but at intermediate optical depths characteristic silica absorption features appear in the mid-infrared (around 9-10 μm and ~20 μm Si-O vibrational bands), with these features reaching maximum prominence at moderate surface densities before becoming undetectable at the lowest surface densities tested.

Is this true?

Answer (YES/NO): NO